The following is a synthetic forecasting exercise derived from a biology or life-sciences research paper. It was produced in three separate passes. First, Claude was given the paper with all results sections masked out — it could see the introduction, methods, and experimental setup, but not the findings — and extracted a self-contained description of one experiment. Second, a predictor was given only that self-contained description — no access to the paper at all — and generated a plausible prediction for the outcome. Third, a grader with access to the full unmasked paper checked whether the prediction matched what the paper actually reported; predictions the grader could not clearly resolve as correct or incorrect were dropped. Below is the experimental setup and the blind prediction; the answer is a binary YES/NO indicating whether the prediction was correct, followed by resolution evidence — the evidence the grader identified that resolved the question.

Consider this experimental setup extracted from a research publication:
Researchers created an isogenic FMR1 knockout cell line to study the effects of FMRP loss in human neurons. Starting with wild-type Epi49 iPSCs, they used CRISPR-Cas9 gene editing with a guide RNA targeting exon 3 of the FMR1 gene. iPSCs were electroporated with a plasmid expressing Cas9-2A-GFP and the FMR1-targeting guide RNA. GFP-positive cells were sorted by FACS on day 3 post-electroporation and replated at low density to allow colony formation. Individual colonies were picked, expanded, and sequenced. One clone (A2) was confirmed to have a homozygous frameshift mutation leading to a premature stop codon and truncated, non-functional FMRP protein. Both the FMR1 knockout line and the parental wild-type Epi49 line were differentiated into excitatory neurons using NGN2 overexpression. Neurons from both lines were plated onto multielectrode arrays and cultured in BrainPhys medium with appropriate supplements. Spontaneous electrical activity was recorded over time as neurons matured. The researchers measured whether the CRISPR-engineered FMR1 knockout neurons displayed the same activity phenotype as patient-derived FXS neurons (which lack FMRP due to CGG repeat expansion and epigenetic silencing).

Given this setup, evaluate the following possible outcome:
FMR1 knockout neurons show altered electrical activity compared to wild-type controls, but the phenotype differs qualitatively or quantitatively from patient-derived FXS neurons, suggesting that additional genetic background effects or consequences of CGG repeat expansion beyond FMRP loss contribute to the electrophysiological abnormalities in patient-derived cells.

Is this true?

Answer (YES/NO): NO